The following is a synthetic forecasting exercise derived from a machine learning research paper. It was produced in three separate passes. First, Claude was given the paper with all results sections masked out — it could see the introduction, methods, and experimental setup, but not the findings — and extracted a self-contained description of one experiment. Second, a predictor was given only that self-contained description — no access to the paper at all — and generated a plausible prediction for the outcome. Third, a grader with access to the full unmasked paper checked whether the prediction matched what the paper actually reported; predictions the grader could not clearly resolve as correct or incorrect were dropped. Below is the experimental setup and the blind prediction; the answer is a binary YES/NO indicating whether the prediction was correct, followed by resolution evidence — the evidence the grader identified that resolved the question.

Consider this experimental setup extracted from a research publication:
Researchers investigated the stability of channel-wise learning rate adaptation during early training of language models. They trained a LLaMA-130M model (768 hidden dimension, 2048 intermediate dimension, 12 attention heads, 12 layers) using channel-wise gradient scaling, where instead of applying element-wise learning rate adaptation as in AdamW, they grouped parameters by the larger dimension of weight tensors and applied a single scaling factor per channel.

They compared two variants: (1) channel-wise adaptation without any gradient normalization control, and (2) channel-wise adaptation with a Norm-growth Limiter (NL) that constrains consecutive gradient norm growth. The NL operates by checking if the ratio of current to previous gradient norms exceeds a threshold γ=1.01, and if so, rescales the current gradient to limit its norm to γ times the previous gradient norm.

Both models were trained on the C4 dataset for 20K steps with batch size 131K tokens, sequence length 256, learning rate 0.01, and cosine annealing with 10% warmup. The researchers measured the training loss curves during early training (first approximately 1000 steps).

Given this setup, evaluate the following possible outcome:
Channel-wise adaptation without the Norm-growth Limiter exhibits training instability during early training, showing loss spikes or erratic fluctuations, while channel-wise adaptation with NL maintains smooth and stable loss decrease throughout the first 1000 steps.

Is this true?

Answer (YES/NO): YES